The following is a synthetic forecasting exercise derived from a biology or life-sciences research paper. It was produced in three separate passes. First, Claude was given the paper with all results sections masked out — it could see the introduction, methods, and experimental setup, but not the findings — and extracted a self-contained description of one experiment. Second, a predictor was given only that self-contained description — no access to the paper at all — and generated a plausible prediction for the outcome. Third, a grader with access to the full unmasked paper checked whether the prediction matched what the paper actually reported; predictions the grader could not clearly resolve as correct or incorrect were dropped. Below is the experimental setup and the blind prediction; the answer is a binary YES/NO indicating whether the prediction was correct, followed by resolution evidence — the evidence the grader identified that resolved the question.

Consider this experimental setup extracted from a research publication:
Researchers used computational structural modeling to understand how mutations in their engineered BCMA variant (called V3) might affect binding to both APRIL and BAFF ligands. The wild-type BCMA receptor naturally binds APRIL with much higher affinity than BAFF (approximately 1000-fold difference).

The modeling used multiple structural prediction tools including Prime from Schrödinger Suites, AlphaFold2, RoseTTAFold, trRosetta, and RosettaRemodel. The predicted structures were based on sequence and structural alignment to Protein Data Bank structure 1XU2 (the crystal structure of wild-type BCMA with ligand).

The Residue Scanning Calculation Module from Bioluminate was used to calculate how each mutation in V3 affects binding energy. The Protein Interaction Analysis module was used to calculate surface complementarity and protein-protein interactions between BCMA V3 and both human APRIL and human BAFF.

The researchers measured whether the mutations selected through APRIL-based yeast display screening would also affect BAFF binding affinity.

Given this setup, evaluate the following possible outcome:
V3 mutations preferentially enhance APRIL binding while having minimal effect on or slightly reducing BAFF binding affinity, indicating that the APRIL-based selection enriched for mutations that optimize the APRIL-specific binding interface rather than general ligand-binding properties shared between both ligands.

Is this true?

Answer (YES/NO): NO